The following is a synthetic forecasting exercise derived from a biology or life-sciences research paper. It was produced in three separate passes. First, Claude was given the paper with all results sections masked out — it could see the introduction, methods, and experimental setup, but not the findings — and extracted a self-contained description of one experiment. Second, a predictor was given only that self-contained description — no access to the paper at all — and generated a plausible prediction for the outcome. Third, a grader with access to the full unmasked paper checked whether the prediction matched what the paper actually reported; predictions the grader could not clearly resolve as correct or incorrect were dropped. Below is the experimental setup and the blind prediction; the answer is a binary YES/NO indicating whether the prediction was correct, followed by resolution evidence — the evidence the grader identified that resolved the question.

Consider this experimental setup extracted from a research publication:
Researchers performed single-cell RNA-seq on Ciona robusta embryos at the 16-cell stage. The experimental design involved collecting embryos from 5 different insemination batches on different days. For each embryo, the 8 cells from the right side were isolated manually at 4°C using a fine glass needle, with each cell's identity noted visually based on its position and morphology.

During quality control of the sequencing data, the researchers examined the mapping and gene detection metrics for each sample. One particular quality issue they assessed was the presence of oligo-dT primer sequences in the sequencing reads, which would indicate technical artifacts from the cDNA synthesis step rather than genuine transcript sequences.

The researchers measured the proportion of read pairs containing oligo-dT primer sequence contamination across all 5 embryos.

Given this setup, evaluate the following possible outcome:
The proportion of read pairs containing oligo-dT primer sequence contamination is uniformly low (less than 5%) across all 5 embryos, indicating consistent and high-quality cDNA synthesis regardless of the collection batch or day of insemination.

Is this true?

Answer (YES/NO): NO